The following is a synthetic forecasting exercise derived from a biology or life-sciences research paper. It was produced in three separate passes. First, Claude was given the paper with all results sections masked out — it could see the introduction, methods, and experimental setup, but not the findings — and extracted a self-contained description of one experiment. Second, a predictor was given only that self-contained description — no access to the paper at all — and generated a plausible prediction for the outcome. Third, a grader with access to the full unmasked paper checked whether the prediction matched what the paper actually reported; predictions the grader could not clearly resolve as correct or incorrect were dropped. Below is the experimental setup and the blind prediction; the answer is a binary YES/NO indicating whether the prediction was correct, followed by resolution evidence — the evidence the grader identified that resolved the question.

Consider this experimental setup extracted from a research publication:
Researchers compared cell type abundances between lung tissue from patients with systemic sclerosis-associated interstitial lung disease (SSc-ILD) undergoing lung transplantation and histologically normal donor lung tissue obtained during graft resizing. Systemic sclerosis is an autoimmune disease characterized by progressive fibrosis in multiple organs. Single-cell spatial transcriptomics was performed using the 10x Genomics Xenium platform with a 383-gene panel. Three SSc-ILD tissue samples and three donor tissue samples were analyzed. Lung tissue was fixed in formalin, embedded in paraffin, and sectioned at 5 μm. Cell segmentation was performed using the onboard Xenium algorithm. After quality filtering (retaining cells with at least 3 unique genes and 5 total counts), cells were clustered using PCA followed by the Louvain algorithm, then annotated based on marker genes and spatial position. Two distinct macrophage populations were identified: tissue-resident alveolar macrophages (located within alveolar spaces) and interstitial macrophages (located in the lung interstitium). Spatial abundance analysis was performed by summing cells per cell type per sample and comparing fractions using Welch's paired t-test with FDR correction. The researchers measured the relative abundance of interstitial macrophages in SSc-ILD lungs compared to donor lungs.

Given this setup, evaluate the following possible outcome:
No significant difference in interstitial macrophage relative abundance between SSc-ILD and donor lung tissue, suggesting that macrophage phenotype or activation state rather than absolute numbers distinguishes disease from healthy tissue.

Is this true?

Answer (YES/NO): NO